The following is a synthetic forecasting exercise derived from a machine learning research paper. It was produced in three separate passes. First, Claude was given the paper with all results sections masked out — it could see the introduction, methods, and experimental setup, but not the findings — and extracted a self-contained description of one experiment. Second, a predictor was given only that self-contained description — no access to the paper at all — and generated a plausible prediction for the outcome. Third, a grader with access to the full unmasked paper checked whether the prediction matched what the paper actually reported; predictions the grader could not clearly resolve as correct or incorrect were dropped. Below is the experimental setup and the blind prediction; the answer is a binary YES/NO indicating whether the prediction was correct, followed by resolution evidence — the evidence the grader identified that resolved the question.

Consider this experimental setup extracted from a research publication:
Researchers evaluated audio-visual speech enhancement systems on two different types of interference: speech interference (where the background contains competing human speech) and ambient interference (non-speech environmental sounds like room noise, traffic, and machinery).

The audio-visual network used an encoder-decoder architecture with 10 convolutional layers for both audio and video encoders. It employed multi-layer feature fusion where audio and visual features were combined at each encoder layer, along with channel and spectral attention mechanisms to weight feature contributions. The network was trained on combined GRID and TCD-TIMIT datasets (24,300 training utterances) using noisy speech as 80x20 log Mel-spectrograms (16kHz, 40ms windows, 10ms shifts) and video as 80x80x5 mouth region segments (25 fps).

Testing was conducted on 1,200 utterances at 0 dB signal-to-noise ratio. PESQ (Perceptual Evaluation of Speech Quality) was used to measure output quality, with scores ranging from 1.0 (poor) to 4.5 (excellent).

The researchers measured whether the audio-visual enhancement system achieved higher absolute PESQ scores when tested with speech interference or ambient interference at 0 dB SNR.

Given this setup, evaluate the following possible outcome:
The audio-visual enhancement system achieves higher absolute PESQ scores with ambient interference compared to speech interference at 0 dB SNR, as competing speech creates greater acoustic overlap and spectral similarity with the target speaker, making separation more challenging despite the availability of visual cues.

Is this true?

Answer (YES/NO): YES